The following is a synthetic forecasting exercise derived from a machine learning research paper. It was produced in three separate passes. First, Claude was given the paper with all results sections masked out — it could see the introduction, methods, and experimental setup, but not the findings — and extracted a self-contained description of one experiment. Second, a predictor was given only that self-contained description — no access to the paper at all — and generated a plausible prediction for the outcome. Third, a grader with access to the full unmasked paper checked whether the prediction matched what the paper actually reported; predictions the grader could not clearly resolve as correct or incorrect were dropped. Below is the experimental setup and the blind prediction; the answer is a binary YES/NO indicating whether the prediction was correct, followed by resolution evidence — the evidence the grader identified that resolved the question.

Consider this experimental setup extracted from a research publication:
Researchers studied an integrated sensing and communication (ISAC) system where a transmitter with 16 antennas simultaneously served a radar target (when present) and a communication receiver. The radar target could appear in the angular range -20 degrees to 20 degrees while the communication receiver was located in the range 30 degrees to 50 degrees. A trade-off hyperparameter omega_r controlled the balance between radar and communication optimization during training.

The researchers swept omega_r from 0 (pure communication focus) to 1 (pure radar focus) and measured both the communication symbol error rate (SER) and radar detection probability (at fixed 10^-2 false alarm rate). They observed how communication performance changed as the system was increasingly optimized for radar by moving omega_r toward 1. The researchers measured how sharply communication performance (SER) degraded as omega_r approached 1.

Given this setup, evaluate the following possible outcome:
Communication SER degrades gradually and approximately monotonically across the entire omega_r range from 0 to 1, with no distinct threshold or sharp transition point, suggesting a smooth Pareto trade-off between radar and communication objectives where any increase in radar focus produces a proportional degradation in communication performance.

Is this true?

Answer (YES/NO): NO